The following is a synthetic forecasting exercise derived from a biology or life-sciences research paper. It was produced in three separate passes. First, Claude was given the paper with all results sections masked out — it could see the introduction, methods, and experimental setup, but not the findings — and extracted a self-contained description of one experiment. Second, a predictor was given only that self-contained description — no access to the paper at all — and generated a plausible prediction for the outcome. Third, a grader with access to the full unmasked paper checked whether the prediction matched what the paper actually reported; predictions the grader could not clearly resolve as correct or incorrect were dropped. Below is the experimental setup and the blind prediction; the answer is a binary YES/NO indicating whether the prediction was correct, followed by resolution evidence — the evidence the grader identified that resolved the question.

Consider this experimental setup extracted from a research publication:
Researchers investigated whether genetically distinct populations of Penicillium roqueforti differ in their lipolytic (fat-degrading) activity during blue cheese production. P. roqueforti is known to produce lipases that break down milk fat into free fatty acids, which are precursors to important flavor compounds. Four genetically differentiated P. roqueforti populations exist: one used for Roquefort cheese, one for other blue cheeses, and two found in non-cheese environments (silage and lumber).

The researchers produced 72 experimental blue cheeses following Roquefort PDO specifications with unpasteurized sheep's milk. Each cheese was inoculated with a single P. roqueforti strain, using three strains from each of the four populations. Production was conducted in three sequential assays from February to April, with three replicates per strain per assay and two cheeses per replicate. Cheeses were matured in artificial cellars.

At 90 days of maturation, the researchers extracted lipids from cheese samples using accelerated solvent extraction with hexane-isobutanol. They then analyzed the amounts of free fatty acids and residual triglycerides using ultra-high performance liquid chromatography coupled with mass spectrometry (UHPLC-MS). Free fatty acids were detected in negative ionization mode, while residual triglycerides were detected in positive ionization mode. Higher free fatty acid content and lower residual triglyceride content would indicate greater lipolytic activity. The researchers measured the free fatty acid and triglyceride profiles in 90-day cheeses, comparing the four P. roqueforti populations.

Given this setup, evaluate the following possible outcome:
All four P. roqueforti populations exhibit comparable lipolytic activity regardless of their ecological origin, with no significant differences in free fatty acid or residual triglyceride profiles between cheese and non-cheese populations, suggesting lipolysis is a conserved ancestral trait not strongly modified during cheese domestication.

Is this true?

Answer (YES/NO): NO